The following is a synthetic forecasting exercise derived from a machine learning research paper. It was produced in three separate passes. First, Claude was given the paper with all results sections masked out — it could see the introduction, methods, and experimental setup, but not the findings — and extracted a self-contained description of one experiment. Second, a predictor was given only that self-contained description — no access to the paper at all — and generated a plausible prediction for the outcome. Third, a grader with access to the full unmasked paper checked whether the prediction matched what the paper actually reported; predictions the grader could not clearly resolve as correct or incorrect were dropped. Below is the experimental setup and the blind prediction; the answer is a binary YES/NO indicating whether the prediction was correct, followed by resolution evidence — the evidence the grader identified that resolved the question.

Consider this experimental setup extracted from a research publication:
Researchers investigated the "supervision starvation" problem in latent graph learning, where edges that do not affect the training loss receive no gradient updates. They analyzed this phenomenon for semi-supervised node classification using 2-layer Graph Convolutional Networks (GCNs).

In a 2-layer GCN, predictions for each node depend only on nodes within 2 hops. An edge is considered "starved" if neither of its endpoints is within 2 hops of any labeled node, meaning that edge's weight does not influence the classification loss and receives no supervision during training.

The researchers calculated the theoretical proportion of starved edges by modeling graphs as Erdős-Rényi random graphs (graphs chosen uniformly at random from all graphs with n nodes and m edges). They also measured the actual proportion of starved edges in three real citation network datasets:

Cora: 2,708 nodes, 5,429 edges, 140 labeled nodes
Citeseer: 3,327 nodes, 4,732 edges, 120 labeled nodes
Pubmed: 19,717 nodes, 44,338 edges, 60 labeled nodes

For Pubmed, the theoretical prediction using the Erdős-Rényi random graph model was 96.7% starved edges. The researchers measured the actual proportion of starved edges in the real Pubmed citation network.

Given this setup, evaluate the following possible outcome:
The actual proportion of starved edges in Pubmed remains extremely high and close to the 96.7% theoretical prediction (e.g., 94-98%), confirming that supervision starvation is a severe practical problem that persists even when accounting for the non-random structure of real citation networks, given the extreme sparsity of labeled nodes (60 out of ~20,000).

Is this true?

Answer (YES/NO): NO